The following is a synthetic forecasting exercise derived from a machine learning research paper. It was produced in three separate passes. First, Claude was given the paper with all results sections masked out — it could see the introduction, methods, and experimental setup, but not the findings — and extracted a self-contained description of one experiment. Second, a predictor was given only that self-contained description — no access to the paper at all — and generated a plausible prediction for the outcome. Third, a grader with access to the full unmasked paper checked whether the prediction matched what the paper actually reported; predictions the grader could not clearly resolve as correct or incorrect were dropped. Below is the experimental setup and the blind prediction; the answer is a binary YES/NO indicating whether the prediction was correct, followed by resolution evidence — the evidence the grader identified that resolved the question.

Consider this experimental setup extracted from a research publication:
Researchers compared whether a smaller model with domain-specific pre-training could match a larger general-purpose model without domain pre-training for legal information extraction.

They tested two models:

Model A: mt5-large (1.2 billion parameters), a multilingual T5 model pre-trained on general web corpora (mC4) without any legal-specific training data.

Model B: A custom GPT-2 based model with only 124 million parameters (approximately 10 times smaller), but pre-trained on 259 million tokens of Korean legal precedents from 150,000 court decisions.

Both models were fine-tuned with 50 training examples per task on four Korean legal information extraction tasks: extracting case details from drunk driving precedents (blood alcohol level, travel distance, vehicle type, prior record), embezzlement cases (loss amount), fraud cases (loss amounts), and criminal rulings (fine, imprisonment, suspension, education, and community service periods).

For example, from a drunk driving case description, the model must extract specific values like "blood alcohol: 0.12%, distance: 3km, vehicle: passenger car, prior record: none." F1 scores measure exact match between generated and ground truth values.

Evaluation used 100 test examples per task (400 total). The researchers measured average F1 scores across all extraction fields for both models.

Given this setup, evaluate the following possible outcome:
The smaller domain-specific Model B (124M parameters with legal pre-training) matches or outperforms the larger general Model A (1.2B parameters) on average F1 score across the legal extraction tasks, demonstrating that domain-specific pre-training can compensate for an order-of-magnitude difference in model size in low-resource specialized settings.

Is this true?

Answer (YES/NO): YES